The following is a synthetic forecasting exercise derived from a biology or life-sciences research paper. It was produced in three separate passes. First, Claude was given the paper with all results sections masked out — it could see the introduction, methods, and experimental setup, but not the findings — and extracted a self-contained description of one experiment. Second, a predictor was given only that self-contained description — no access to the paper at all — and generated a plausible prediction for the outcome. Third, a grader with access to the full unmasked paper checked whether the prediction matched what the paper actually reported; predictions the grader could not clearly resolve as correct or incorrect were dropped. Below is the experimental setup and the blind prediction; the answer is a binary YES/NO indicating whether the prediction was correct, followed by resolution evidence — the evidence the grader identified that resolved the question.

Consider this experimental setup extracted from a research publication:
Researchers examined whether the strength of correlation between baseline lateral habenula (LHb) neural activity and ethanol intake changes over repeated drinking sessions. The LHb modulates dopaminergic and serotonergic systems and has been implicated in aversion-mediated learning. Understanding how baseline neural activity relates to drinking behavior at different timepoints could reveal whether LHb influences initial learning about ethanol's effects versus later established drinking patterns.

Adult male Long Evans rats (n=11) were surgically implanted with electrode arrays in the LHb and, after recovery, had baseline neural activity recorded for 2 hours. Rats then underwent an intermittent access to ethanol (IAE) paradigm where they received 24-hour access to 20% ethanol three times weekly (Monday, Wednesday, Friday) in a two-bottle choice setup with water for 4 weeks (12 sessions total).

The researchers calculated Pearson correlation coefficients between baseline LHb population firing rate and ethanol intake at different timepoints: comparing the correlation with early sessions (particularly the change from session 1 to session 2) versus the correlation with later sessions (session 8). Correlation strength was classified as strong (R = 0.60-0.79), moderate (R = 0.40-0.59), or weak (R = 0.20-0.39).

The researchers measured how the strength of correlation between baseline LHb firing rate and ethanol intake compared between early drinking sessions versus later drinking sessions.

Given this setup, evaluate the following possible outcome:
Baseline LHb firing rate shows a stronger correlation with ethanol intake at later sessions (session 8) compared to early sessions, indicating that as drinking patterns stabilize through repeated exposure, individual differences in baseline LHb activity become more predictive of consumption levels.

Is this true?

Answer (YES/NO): NO